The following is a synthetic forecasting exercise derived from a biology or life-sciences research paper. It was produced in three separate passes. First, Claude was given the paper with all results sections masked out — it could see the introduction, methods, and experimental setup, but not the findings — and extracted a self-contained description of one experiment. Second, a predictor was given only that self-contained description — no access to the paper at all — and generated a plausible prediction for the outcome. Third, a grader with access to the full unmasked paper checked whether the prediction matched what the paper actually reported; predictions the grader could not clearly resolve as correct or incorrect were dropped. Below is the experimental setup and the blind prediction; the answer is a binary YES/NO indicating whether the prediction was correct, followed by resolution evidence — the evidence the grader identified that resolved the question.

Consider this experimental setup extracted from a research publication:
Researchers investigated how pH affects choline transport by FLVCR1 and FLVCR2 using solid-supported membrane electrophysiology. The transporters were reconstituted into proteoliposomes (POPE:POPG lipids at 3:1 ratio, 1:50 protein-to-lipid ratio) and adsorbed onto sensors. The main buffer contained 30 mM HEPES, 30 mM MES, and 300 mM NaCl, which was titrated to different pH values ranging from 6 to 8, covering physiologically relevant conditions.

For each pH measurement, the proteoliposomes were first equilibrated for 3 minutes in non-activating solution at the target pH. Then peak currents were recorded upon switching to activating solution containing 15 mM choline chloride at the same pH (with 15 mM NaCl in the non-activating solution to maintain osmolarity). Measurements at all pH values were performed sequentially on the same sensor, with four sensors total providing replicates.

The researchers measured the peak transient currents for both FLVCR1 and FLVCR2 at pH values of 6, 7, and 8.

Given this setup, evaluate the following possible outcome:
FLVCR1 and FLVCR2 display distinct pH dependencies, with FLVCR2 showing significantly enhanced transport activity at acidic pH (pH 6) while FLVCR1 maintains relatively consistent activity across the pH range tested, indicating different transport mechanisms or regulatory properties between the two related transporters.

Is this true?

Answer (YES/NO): NO